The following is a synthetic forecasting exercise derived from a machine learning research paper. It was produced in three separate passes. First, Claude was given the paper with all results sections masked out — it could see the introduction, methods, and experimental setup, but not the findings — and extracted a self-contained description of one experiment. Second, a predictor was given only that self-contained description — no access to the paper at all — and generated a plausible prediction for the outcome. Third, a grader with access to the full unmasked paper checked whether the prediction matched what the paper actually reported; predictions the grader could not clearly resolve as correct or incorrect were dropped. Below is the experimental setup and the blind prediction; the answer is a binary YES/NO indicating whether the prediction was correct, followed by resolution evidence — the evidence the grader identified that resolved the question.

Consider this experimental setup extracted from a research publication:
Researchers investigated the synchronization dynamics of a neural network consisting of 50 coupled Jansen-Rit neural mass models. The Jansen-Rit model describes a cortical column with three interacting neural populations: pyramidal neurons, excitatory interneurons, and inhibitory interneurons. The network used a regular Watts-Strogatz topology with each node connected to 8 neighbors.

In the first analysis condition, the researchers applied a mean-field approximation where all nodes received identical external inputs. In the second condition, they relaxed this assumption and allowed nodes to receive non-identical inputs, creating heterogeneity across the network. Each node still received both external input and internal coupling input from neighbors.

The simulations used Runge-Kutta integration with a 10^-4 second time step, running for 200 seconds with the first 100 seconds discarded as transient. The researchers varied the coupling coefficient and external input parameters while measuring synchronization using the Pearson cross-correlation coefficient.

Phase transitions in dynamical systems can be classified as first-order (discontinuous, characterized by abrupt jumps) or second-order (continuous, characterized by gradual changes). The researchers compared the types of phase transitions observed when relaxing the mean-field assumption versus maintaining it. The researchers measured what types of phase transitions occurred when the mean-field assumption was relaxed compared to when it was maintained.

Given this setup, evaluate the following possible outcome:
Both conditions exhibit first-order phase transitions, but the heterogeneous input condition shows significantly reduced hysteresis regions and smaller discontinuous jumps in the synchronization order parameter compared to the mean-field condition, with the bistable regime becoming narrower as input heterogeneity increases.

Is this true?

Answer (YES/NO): NO